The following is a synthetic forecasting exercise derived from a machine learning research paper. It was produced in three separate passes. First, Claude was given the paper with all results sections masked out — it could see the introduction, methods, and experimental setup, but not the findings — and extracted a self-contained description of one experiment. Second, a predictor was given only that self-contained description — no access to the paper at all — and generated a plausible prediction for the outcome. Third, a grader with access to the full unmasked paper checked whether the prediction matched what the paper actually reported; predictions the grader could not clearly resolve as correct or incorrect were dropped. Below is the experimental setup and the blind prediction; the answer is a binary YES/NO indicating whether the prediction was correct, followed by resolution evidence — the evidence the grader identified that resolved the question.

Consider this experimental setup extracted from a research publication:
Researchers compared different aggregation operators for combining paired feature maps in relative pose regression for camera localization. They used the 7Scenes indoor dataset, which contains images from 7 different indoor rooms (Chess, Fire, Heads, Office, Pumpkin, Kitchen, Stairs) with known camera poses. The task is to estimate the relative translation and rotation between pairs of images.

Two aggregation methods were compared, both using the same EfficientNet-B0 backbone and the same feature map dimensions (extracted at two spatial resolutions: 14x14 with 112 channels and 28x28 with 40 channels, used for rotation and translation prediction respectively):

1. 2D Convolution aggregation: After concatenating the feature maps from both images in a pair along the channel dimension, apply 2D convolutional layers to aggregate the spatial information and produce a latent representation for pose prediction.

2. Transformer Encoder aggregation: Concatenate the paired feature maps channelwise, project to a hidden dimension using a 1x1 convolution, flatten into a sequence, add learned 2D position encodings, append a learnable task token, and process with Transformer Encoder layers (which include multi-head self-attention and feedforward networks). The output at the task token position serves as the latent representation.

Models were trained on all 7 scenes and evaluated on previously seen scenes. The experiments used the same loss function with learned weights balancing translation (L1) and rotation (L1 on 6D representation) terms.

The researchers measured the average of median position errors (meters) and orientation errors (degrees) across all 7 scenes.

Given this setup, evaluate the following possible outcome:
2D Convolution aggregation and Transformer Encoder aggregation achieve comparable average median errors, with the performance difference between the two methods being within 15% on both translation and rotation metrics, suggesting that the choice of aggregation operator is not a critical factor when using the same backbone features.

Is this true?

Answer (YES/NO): NO